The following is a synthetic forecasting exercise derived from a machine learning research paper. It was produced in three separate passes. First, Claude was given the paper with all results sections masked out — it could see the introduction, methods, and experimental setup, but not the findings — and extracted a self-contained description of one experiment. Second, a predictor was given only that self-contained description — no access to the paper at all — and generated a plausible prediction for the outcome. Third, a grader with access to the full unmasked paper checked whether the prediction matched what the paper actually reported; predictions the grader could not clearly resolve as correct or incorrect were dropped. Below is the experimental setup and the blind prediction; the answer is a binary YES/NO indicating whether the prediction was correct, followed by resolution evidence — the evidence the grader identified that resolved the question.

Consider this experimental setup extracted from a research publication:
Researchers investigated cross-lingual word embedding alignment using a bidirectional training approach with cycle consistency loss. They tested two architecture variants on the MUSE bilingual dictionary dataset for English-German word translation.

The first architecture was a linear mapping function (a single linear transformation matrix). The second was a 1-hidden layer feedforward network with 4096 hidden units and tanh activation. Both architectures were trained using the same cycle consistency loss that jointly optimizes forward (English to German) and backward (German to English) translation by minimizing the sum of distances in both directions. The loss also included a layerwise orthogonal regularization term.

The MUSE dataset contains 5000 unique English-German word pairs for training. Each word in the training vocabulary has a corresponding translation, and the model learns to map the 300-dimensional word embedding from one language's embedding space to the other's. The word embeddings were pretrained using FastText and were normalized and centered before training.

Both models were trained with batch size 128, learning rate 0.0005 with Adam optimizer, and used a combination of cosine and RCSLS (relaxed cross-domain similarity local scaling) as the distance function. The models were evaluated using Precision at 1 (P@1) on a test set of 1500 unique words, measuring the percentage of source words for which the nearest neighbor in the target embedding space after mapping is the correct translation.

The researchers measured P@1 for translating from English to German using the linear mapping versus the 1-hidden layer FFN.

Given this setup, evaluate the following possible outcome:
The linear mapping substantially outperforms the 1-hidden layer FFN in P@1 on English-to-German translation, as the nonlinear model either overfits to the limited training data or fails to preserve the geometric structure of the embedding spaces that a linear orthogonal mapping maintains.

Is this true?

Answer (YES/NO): NO